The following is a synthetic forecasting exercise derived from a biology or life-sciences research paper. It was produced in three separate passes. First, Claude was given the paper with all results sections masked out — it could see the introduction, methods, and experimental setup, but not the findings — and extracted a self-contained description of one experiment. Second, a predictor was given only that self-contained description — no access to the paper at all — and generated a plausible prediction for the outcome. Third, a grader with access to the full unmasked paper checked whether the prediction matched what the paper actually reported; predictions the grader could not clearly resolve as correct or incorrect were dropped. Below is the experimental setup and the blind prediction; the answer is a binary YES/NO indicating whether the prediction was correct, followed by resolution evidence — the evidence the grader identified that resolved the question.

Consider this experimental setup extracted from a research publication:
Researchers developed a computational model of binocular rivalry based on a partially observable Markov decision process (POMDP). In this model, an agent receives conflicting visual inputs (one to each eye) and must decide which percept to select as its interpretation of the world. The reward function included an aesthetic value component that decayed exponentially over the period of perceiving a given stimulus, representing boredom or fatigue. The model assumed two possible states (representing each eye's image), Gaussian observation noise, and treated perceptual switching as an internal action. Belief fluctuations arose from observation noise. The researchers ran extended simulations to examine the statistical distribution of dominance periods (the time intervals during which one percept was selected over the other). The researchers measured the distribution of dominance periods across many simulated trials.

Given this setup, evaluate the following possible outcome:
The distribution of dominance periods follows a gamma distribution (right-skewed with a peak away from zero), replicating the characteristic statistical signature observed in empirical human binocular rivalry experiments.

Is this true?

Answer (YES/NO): YES